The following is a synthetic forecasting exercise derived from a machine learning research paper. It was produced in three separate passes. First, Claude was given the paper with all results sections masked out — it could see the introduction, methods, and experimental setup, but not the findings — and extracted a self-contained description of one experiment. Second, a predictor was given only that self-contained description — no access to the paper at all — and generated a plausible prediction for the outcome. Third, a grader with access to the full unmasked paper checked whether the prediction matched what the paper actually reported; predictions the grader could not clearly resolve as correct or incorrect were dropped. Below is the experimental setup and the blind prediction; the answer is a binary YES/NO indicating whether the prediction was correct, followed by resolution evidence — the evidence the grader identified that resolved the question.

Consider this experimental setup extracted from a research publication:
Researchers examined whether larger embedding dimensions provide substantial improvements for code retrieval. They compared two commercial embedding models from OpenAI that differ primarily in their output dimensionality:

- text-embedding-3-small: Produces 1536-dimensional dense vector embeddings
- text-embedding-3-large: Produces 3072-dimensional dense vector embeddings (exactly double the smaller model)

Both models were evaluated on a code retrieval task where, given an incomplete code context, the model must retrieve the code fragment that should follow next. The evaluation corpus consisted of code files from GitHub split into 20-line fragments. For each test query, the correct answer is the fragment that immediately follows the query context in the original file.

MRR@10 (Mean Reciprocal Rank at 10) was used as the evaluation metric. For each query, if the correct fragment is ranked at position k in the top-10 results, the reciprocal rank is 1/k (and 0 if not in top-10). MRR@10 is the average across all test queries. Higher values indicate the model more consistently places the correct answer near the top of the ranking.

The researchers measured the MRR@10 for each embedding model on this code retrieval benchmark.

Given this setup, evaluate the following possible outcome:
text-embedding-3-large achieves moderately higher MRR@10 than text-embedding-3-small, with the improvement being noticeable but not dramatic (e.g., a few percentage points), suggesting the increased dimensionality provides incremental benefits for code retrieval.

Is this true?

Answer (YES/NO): NO